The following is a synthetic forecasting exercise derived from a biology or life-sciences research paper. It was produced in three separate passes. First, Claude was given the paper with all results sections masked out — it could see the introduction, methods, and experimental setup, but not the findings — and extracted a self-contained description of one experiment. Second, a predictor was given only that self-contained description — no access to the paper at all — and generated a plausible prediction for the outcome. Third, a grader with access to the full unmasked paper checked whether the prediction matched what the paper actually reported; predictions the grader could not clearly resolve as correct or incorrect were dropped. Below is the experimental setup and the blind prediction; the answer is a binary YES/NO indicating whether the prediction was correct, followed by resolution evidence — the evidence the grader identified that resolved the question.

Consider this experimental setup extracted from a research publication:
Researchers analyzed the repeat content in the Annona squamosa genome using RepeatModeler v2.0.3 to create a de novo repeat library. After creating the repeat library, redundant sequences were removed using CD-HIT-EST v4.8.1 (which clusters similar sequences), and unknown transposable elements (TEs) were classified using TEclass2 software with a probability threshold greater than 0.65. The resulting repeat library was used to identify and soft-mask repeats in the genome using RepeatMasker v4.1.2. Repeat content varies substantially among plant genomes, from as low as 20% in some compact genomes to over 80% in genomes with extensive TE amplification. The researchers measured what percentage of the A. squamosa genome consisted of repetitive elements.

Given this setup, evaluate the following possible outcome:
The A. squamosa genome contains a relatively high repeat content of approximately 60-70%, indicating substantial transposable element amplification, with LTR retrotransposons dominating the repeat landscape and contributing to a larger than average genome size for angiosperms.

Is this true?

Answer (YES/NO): YES